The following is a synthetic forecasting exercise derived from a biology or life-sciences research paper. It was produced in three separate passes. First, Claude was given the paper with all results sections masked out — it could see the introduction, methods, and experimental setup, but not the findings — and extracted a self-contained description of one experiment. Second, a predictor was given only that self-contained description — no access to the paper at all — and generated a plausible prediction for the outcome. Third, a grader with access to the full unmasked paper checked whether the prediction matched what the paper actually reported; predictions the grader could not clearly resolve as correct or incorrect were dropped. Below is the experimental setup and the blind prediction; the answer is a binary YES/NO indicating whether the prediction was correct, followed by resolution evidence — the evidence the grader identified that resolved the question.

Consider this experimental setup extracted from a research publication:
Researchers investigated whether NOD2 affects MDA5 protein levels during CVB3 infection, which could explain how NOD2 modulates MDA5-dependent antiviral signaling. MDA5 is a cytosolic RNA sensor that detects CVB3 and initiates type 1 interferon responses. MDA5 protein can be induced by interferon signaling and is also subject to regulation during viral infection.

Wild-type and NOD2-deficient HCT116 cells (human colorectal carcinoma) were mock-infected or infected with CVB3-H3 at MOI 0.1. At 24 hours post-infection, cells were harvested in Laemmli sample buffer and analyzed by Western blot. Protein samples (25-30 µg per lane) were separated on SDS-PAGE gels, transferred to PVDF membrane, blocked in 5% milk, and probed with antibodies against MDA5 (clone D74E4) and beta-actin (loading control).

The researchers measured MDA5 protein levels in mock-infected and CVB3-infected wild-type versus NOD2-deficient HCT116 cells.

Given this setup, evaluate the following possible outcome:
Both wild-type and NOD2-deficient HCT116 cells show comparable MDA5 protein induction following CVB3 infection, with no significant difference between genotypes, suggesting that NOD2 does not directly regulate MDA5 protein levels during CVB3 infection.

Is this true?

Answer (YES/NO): NO